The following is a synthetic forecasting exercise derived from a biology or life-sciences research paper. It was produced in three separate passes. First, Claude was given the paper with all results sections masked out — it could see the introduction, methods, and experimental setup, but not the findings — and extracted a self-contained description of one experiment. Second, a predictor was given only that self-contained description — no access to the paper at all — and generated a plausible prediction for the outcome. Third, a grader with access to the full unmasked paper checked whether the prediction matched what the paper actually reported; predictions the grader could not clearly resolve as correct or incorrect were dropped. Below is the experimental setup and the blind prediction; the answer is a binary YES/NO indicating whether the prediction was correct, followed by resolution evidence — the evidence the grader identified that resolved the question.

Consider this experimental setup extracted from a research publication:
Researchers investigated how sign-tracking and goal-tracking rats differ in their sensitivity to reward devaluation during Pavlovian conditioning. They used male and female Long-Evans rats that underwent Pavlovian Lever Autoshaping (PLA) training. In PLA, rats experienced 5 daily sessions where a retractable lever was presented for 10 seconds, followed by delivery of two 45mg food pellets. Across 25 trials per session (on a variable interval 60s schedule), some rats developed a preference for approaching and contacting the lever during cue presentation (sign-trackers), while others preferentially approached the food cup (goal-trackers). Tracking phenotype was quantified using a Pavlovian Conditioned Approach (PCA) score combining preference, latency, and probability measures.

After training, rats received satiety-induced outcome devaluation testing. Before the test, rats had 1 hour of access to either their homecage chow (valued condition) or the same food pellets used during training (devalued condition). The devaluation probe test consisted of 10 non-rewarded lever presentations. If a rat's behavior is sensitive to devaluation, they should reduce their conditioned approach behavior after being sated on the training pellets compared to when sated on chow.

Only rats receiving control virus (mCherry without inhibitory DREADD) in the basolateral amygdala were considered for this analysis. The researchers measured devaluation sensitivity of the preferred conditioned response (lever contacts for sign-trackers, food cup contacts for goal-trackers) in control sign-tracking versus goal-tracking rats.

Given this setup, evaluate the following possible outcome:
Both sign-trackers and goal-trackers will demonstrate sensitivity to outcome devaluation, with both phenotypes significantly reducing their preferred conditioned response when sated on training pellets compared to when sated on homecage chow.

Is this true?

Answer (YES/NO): NO